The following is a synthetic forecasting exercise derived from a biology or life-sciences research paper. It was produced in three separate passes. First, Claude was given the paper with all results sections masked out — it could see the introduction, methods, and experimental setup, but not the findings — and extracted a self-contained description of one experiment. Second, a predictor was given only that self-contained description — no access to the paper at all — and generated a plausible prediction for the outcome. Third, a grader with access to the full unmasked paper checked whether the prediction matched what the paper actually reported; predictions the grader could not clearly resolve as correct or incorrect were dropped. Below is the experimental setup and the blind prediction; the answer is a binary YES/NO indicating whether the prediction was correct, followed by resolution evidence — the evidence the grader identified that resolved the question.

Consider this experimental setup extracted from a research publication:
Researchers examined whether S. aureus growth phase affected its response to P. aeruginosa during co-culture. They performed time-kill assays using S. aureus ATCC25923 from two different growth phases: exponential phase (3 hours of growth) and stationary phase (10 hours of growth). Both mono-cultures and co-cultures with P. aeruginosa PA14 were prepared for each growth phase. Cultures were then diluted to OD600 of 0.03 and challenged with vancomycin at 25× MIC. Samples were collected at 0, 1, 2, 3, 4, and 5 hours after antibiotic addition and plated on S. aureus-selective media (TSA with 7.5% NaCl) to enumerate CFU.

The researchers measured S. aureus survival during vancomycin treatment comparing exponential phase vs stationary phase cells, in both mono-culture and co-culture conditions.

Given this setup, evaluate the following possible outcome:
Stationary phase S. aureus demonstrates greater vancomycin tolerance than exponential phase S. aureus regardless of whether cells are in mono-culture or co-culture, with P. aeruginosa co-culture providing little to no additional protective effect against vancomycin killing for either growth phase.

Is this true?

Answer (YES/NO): NO